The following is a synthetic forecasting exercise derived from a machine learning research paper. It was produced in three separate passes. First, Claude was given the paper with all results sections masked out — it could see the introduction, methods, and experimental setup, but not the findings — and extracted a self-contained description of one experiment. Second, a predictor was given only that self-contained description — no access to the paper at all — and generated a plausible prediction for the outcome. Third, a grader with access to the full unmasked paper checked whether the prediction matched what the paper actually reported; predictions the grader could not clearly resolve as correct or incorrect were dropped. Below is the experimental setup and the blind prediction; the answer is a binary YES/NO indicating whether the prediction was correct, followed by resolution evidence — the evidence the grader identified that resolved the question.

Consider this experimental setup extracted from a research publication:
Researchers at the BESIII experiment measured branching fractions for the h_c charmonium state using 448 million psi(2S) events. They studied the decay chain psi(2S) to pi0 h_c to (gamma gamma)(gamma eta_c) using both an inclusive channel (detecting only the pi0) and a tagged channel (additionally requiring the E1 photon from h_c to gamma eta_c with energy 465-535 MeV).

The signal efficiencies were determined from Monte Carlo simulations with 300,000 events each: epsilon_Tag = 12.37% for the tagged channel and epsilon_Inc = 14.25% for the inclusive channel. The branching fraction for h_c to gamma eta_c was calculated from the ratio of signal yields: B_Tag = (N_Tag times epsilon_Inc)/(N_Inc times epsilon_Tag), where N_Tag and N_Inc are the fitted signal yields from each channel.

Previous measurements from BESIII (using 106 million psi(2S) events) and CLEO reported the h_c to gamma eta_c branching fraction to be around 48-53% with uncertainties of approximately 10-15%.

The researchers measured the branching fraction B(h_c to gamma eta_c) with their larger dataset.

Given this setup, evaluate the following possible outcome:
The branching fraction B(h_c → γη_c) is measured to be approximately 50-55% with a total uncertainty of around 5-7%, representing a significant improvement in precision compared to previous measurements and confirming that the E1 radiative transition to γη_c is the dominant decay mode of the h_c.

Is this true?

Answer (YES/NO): NO